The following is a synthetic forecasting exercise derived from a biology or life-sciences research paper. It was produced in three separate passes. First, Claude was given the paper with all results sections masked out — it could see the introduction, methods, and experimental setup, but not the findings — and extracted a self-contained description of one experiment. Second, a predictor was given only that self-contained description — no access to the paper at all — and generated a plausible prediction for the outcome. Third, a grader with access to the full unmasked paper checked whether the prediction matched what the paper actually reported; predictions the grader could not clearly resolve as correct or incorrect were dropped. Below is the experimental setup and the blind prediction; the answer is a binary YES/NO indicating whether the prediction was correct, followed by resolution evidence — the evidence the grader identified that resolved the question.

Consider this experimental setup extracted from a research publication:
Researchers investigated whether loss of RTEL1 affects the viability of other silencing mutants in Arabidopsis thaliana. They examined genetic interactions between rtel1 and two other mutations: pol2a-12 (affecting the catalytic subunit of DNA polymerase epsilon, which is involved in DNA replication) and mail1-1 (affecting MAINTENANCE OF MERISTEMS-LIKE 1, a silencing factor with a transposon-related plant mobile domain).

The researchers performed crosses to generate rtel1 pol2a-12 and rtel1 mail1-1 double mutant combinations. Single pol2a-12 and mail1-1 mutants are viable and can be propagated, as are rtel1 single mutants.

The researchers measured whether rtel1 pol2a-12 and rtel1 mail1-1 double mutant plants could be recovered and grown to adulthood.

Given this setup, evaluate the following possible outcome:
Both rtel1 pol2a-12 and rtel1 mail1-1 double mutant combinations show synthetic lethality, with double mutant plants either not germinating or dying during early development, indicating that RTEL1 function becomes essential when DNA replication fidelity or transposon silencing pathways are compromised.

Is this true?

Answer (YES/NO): YES